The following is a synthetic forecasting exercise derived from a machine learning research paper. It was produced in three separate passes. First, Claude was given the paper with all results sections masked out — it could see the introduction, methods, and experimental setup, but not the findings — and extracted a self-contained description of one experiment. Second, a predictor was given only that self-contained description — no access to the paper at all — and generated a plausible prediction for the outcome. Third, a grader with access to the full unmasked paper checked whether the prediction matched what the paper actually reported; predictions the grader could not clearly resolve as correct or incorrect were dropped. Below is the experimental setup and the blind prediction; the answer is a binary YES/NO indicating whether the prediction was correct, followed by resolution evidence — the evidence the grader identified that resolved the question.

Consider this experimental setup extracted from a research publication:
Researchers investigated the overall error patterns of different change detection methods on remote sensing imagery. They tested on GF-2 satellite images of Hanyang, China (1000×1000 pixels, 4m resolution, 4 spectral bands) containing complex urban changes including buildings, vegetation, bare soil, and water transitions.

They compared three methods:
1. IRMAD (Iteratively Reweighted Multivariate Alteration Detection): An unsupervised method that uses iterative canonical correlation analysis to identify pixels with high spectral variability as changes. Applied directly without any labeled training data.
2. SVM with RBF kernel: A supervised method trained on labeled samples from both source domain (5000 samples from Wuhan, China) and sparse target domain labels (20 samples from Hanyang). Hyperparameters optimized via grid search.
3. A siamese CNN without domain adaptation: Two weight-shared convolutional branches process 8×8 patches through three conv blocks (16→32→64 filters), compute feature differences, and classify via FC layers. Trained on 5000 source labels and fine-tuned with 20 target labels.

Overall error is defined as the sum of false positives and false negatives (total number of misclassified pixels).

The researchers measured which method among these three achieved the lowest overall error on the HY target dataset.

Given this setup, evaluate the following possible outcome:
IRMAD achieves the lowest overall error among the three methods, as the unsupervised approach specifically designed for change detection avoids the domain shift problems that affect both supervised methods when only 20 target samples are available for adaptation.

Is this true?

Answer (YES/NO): NO